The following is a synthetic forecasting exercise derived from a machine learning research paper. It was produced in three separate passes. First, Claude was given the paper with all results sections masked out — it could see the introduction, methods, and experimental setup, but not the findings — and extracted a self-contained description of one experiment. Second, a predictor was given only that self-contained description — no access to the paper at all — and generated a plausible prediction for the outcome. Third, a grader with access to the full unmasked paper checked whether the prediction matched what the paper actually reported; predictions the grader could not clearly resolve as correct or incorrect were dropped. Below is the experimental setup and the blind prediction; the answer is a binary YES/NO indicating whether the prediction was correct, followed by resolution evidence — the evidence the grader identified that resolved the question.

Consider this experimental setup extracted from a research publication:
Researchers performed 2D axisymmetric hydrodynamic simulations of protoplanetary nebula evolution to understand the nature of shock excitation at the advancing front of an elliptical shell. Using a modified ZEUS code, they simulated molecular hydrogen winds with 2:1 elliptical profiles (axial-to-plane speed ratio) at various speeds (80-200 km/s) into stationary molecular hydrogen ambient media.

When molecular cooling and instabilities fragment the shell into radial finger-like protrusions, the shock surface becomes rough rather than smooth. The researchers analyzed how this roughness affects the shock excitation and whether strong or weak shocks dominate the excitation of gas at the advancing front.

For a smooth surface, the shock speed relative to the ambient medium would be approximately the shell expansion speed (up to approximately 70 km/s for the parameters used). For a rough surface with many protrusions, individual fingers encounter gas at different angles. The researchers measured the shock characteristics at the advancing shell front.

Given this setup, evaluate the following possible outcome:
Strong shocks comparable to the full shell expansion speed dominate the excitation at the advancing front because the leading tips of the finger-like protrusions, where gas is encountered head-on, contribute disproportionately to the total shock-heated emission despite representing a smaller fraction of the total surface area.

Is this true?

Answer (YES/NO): NO